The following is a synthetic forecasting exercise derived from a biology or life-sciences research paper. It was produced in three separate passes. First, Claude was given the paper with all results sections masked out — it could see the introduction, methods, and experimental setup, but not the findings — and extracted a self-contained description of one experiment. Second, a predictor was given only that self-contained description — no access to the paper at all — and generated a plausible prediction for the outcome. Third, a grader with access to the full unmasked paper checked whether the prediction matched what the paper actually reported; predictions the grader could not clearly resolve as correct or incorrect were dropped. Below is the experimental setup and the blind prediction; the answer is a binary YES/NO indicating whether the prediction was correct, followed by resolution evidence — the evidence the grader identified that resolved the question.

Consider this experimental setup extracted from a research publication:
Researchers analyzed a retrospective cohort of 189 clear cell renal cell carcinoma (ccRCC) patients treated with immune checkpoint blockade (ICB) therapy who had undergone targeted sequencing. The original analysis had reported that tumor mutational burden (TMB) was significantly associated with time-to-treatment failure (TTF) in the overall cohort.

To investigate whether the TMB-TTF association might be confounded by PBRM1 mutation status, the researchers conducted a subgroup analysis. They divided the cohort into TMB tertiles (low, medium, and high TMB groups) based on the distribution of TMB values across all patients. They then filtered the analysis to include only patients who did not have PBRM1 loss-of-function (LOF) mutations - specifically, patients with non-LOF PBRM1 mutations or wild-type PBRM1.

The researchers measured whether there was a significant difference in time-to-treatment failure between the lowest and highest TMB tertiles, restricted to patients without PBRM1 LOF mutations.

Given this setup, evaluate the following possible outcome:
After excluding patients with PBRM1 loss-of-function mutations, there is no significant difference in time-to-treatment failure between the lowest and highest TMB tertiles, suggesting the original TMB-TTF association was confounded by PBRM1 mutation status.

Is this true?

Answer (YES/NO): YES